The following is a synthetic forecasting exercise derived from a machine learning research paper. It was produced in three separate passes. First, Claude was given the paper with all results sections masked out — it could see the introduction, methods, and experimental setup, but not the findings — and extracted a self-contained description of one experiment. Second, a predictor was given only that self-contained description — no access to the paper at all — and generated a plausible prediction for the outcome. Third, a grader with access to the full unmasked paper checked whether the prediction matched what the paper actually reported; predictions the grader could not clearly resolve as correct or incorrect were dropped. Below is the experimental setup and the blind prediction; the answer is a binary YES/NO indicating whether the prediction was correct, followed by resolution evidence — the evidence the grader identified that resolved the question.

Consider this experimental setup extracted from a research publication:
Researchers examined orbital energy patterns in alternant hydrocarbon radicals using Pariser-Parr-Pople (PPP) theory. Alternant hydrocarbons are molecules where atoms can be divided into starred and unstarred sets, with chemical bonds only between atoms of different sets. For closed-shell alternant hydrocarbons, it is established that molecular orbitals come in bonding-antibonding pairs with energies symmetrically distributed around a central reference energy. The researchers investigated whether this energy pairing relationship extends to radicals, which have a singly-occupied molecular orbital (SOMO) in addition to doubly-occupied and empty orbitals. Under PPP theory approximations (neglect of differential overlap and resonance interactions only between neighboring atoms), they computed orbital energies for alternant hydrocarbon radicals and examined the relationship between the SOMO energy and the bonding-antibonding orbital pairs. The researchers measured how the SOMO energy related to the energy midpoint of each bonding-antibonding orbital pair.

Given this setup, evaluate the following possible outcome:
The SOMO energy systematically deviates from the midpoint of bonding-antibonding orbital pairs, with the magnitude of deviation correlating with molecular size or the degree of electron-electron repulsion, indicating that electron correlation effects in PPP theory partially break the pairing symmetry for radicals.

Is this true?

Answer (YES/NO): NO